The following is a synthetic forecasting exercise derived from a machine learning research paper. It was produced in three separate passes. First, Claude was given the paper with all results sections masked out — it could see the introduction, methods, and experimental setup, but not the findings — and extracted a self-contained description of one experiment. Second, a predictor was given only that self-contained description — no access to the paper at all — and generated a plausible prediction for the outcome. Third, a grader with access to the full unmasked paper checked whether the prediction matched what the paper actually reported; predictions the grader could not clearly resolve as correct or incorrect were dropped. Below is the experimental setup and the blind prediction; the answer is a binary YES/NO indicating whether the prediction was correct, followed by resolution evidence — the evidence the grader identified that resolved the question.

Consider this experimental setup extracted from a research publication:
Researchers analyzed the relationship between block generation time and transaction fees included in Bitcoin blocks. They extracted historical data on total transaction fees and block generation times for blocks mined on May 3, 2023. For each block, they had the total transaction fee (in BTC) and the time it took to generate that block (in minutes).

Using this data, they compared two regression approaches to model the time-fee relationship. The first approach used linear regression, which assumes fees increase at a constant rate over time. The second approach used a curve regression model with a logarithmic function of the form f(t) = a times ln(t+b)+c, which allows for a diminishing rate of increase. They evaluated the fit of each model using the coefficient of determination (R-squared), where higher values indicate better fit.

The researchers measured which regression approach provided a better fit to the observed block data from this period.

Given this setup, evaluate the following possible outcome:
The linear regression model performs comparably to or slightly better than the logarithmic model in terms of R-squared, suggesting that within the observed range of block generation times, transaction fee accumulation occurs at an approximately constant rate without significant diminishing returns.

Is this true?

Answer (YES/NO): NO